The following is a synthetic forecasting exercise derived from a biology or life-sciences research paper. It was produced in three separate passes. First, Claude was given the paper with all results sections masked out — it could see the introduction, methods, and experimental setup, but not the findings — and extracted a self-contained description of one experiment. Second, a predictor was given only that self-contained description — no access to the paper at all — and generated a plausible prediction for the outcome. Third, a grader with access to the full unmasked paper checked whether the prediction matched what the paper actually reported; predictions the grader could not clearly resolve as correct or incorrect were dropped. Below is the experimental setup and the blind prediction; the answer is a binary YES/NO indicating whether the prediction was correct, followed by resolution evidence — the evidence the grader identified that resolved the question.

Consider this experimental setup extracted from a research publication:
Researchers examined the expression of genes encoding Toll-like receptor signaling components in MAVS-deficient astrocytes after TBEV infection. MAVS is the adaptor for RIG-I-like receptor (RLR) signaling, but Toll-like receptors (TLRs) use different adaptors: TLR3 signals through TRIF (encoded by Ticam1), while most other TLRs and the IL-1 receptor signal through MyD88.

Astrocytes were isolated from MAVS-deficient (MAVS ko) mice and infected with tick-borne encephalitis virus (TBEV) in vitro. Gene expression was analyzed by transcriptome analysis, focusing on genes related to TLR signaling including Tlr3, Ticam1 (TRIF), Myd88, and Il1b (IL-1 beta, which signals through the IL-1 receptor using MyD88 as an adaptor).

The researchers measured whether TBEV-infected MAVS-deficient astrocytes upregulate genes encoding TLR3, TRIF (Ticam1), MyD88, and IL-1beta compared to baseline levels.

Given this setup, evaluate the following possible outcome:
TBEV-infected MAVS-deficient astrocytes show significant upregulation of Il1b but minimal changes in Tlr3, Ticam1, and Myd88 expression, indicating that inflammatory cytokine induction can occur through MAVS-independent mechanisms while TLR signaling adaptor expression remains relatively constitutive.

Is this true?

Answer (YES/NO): NO